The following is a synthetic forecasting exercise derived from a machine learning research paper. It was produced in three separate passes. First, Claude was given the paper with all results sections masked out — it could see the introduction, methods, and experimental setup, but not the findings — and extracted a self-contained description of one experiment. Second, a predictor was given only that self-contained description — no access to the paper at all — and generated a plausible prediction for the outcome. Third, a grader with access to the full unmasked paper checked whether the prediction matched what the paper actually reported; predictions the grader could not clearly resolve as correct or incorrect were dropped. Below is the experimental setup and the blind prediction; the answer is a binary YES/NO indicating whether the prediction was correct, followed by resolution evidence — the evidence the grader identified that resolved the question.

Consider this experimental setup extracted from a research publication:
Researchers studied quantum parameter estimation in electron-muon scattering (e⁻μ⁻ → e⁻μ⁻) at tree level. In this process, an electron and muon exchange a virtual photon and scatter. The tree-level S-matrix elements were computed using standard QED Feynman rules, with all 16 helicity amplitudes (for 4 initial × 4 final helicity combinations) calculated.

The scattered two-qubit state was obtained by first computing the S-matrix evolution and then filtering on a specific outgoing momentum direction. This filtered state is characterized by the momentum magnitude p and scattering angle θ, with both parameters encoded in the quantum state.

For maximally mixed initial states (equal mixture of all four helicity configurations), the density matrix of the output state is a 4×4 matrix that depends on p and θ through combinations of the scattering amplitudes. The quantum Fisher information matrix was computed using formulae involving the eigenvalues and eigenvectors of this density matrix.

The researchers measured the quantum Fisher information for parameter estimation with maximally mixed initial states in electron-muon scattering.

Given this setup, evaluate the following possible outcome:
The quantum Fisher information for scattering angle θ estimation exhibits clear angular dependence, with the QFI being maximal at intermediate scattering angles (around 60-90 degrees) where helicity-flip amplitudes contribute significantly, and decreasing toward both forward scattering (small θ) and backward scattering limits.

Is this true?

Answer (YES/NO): NO